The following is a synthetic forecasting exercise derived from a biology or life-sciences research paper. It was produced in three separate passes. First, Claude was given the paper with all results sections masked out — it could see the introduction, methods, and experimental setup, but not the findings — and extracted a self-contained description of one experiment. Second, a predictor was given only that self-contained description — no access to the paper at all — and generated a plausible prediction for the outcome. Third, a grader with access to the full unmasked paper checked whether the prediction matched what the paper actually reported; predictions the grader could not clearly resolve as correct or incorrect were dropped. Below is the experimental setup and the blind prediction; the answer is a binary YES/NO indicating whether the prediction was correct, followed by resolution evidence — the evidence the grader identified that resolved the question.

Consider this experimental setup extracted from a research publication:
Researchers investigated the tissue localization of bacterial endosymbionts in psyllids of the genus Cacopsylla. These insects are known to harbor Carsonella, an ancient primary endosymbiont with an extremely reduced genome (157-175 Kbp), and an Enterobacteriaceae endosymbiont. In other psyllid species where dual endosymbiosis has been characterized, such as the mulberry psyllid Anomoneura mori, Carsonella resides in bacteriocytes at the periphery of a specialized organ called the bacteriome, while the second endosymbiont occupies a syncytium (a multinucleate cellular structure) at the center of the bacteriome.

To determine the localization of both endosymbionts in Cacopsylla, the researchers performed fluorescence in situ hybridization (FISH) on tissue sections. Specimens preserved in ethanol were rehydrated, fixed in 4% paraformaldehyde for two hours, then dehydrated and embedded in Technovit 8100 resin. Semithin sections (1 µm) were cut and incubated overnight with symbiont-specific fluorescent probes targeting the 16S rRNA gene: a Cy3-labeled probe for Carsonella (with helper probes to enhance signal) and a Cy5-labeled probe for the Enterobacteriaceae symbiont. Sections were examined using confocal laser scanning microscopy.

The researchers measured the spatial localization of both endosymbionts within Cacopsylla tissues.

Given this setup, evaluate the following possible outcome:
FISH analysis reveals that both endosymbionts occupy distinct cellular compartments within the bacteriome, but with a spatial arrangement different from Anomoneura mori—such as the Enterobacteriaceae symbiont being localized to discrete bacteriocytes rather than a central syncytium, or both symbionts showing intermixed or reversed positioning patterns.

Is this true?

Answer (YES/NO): NO